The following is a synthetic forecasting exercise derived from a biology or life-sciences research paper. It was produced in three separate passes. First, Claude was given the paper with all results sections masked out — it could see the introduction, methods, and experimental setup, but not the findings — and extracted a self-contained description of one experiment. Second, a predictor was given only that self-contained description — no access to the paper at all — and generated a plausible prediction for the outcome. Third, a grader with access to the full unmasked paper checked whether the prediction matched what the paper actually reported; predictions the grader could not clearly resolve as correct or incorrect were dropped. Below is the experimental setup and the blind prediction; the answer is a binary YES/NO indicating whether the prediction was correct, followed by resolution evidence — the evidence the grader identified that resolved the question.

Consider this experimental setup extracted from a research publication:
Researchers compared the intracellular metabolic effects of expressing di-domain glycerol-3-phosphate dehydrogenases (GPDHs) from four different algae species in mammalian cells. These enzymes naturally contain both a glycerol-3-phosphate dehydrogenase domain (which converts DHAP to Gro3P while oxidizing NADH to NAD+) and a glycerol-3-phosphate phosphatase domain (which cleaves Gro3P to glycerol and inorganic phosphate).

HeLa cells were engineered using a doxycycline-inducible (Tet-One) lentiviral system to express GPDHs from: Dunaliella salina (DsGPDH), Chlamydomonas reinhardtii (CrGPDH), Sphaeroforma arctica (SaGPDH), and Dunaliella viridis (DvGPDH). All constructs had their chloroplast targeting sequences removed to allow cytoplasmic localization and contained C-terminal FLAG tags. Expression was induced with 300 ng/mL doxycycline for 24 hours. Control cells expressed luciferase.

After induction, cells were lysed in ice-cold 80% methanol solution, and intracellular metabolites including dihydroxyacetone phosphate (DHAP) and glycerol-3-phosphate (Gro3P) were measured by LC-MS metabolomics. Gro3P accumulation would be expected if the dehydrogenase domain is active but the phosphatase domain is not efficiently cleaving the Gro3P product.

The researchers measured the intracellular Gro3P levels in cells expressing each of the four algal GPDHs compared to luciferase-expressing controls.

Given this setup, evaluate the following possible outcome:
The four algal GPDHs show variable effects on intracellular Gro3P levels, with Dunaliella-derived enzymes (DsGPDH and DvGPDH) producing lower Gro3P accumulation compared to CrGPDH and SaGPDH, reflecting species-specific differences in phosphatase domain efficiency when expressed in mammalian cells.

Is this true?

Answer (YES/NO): NO